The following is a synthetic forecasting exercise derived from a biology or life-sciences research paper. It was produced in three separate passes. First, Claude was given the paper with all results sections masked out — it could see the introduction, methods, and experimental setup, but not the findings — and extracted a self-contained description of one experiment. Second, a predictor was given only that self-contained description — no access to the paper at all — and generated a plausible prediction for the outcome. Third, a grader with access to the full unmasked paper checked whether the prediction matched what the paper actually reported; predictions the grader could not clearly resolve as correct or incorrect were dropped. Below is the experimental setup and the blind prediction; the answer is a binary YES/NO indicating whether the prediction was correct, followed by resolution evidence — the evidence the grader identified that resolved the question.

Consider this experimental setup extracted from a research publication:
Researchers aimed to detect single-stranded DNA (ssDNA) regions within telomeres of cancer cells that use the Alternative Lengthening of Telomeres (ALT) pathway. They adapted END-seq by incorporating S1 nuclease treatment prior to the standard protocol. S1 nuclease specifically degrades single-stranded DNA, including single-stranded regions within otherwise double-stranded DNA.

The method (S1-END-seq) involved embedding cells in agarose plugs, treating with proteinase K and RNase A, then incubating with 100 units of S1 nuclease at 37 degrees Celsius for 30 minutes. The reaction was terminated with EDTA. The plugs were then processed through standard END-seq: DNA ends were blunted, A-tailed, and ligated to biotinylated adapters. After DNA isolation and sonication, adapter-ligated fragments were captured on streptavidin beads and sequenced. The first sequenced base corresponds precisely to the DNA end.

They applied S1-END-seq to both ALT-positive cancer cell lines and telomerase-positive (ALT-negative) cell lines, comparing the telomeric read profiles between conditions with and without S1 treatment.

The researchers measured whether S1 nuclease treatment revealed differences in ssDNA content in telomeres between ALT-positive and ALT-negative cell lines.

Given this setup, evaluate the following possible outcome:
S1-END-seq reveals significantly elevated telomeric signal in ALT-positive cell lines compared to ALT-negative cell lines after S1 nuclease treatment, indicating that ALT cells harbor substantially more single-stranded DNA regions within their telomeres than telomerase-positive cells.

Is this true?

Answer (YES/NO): YES